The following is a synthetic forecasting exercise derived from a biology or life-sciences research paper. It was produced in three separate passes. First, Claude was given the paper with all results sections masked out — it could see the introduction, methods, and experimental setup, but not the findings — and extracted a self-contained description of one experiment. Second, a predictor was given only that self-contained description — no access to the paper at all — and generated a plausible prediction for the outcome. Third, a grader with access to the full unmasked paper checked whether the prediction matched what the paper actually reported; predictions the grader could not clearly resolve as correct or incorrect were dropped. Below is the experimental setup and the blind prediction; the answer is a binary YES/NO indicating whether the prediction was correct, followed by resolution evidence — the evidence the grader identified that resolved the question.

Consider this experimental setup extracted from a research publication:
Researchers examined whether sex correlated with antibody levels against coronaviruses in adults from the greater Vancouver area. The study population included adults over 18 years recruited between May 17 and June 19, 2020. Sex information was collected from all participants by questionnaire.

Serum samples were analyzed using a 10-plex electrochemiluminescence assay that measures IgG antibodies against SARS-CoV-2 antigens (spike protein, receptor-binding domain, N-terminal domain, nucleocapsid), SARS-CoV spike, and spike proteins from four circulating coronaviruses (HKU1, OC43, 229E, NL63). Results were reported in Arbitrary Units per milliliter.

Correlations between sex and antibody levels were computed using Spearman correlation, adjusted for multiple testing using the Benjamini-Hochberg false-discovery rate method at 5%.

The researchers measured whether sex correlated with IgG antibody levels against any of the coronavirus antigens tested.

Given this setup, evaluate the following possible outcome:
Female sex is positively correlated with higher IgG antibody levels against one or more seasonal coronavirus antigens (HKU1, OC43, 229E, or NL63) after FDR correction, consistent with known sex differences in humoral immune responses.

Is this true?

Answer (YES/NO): NO